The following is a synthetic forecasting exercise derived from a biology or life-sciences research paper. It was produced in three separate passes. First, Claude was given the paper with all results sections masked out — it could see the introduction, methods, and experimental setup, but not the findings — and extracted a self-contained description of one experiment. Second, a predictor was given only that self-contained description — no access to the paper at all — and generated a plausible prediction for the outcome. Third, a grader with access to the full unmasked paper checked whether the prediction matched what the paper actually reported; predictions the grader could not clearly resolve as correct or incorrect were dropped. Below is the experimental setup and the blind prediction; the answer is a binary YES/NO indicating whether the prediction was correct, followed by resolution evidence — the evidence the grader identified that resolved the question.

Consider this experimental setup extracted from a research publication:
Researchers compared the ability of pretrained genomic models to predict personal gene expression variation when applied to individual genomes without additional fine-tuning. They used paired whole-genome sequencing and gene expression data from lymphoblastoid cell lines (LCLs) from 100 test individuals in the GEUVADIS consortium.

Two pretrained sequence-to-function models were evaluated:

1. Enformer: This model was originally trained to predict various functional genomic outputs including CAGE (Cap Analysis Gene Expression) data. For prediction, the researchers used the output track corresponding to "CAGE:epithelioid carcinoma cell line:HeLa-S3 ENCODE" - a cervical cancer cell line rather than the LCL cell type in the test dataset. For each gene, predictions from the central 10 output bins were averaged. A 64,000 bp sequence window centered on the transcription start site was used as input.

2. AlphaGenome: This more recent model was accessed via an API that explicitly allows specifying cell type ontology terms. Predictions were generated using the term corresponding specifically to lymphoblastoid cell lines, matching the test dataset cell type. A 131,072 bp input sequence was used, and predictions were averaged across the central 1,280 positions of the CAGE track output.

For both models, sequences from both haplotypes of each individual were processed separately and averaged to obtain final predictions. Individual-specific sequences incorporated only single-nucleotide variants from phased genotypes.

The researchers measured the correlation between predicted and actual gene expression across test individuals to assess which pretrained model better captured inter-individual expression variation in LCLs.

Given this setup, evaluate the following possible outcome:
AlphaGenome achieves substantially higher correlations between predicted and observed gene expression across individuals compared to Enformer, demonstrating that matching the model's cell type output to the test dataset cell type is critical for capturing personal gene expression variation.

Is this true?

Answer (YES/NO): NO